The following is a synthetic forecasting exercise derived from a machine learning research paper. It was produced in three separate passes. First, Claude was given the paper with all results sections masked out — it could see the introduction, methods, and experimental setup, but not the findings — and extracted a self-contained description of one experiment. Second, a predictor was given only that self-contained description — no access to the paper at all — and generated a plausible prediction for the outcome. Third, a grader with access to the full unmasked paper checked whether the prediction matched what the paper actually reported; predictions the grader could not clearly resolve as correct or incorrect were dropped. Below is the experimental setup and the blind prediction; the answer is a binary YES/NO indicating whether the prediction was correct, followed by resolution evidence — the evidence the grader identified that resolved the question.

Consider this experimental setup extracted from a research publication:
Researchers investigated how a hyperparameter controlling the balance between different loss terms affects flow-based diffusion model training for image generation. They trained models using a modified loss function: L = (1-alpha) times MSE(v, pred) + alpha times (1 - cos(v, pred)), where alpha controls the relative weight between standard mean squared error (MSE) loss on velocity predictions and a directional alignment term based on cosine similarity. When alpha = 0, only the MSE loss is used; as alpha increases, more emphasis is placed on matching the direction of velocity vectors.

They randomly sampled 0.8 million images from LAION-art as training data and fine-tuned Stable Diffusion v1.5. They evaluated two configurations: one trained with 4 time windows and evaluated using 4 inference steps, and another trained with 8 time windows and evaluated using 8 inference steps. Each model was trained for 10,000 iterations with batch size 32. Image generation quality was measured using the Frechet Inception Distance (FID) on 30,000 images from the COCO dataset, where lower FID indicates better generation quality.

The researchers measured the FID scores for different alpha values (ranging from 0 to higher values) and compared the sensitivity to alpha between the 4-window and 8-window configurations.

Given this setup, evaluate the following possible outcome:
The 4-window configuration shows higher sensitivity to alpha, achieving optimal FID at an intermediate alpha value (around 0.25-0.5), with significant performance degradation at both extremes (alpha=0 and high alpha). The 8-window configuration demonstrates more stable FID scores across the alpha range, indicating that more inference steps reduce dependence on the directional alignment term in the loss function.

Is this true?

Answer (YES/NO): NO